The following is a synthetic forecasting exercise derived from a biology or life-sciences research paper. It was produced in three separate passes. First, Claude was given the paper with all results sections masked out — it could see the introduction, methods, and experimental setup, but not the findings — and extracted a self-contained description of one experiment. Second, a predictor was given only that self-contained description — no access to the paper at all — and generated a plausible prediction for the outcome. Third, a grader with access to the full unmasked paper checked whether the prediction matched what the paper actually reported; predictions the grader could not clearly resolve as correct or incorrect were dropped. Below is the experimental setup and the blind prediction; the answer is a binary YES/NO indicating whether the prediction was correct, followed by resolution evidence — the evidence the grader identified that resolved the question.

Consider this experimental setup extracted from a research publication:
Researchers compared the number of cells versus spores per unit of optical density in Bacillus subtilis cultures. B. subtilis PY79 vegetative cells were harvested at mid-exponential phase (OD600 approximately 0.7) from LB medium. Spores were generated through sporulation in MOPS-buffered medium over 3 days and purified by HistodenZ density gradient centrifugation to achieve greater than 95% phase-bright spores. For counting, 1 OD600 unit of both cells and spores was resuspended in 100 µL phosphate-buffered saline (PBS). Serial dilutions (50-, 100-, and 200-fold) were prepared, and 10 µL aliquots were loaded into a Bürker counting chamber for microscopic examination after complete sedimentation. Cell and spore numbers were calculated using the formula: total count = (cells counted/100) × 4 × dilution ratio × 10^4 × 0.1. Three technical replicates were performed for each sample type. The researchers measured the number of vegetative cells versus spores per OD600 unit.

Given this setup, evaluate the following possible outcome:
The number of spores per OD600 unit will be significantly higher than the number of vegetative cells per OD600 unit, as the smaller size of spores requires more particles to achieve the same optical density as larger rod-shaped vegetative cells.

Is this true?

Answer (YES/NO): NO